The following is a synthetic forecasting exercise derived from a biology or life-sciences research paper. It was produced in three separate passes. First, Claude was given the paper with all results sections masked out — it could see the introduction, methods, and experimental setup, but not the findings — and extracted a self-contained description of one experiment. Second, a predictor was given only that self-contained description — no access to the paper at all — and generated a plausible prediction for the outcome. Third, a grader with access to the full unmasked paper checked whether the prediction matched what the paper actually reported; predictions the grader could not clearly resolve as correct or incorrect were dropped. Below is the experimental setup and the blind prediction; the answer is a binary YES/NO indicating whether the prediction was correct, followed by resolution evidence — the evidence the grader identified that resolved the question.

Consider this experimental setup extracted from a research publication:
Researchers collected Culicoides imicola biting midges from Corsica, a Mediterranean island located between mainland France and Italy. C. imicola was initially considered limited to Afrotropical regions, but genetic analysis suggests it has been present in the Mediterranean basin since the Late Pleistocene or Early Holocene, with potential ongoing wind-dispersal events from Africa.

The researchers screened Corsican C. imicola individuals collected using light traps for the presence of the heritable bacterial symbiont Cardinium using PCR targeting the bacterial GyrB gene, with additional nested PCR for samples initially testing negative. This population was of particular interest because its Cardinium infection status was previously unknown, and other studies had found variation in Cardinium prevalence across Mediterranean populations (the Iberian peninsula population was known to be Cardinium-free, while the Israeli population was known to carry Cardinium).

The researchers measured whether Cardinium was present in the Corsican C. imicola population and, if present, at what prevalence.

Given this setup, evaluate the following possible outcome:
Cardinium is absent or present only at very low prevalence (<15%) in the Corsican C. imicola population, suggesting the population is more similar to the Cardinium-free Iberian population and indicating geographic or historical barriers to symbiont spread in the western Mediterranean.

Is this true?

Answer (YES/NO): YES